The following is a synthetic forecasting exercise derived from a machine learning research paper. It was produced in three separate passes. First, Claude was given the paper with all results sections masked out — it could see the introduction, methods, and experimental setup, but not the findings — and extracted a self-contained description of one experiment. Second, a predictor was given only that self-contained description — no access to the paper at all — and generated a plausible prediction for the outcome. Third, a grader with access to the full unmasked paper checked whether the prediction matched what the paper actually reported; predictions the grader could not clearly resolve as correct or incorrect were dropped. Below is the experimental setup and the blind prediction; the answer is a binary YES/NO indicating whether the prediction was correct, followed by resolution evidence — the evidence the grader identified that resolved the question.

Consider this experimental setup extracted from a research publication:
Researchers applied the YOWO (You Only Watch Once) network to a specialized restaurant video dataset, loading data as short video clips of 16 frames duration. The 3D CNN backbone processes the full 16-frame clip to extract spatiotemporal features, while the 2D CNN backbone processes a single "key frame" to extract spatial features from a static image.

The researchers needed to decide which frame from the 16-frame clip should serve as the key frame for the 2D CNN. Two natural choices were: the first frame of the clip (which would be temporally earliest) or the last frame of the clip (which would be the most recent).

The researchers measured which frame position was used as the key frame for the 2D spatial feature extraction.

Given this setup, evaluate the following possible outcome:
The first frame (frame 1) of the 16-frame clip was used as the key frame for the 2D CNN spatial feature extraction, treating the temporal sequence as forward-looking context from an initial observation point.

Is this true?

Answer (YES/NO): NO